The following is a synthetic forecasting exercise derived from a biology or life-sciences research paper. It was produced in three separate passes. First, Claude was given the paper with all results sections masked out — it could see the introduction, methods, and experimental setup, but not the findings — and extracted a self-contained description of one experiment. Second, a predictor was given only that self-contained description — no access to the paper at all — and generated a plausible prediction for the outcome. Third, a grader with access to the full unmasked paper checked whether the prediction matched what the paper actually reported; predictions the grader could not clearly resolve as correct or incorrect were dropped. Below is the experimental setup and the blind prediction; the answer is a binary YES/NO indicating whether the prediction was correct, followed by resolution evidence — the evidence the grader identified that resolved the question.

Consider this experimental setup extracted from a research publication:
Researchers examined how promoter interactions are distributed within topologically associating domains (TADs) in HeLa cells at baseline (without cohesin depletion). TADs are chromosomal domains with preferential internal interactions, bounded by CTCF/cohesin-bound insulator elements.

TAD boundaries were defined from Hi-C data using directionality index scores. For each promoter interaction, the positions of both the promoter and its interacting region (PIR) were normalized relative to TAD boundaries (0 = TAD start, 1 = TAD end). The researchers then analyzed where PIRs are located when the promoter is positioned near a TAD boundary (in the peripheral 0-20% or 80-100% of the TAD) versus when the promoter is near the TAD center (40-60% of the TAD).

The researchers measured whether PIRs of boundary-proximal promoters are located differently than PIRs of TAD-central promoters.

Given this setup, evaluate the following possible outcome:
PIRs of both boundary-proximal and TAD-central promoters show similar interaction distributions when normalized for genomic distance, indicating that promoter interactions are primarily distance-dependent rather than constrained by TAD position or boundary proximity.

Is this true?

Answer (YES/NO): NO